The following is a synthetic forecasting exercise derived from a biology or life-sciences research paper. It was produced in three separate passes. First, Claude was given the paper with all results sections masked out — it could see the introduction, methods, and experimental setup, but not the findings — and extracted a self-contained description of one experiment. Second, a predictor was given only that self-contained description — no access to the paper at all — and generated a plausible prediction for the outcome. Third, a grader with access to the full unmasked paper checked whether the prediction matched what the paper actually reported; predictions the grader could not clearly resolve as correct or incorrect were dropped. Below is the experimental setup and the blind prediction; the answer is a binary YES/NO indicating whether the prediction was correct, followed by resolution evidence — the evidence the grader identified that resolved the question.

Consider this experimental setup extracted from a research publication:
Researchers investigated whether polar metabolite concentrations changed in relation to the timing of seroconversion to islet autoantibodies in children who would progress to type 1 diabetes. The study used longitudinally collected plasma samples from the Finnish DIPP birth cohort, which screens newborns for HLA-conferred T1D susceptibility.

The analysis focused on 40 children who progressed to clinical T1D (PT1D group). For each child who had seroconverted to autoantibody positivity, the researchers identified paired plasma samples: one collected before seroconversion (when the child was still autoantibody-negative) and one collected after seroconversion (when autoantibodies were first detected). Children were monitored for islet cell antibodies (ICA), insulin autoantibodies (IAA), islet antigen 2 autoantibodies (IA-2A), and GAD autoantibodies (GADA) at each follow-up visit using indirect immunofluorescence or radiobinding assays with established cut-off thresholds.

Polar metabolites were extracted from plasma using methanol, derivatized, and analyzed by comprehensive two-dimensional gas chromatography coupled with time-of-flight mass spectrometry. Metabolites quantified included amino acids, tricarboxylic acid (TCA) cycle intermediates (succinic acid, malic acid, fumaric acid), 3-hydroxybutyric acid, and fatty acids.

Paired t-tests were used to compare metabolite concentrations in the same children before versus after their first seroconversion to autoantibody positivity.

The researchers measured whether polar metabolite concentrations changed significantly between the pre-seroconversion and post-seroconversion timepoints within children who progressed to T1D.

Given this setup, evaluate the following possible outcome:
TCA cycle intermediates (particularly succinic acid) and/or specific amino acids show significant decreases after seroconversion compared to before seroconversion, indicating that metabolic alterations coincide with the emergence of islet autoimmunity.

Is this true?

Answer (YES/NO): NO